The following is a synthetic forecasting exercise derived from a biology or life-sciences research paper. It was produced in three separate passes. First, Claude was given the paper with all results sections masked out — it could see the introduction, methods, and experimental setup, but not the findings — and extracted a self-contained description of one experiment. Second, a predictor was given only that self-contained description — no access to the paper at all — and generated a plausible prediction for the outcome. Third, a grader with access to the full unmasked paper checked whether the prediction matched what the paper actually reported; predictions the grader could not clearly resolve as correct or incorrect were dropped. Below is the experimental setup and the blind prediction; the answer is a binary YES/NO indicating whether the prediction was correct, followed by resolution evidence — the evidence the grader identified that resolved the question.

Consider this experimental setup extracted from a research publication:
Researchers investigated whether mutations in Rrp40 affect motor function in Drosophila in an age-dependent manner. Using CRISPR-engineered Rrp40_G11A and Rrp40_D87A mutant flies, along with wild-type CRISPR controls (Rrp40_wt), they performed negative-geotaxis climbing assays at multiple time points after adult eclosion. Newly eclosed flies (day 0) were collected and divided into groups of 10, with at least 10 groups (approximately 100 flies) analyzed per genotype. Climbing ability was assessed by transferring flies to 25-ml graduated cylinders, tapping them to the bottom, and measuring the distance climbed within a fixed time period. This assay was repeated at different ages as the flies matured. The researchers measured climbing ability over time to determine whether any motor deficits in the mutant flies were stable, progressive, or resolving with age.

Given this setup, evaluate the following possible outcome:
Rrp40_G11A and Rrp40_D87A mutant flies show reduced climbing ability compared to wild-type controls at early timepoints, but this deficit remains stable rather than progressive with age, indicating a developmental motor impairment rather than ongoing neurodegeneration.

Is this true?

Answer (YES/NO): NO